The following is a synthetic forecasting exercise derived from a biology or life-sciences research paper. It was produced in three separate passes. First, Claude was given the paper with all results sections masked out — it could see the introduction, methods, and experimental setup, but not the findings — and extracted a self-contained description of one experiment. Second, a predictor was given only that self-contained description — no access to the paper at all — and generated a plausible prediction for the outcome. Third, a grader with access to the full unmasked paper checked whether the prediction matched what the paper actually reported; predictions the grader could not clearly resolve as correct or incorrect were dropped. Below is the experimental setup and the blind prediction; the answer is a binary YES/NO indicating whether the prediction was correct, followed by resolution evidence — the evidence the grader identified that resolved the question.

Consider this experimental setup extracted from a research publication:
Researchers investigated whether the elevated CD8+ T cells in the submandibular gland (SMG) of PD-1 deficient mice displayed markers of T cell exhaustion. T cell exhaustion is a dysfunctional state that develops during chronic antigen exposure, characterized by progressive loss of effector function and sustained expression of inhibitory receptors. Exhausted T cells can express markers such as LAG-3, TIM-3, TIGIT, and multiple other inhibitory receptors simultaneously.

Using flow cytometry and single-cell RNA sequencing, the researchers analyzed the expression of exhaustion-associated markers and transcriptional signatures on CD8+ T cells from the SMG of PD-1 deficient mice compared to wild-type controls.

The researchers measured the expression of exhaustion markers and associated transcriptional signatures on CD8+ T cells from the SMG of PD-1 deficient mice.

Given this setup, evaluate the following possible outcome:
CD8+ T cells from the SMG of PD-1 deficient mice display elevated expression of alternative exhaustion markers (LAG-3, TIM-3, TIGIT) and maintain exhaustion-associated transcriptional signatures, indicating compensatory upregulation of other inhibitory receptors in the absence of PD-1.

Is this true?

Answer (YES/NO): NO